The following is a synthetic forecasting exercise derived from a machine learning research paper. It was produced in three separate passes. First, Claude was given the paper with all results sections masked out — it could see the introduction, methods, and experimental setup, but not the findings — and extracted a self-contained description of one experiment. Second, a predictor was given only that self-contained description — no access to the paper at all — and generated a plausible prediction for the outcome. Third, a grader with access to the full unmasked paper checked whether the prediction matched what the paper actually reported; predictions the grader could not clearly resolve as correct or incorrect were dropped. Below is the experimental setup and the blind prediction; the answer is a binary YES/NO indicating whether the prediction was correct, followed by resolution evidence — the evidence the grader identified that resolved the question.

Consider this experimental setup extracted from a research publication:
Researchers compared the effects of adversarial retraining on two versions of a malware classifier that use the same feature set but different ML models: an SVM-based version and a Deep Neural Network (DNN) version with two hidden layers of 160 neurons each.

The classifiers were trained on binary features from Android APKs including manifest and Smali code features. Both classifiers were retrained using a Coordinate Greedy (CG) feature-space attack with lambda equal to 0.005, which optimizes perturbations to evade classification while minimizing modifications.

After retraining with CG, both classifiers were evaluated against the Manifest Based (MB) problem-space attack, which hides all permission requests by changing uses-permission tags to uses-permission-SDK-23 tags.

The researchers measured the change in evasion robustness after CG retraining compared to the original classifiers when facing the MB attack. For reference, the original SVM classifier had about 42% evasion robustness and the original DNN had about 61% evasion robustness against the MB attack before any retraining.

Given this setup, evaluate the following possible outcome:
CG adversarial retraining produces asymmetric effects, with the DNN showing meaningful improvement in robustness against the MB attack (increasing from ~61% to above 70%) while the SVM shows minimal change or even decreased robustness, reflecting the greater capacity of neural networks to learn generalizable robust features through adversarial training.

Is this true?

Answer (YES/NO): NO